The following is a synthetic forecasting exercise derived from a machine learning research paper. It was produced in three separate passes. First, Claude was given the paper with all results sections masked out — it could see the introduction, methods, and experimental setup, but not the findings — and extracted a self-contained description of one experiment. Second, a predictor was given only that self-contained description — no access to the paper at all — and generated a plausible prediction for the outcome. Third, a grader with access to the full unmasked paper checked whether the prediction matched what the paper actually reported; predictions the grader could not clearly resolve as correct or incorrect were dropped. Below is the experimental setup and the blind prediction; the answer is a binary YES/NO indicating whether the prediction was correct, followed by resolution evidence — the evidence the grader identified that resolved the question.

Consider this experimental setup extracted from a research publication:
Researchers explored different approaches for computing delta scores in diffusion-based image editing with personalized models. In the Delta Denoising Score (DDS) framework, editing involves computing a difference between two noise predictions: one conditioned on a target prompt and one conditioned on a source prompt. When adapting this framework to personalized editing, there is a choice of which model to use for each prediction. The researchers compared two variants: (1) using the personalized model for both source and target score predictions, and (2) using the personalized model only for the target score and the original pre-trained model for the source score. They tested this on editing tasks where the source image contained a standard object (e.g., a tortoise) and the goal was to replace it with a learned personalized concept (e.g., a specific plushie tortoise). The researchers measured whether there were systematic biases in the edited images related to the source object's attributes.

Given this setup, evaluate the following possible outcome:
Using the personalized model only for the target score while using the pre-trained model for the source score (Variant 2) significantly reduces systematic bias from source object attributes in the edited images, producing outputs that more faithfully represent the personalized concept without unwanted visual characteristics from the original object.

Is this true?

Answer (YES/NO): NO